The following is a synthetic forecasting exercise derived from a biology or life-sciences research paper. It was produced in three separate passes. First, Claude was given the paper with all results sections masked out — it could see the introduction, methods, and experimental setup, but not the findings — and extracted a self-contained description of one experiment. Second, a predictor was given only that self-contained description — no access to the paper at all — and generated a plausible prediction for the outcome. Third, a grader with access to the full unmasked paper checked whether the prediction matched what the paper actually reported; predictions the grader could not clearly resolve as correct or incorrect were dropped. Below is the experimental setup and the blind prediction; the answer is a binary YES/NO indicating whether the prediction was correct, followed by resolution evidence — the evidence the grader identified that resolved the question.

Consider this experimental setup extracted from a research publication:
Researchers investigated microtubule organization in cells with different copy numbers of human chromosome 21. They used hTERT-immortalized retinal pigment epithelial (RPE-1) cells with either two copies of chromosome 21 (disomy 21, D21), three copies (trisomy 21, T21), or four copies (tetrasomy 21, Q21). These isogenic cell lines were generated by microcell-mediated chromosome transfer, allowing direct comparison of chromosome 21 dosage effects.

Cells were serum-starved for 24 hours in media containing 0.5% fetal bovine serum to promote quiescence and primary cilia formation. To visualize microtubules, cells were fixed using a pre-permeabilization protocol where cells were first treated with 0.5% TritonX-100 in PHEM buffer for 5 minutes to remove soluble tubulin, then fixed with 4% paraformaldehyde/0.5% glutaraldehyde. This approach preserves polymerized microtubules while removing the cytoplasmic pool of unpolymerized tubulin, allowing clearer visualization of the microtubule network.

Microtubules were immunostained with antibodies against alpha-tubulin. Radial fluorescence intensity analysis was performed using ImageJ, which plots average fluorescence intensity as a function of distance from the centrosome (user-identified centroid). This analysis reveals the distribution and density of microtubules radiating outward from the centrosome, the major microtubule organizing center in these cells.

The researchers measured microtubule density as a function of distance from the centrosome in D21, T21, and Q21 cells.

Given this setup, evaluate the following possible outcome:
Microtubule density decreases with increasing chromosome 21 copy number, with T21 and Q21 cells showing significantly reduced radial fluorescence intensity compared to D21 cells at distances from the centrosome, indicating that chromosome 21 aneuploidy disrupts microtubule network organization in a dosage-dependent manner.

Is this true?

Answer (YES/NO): NO